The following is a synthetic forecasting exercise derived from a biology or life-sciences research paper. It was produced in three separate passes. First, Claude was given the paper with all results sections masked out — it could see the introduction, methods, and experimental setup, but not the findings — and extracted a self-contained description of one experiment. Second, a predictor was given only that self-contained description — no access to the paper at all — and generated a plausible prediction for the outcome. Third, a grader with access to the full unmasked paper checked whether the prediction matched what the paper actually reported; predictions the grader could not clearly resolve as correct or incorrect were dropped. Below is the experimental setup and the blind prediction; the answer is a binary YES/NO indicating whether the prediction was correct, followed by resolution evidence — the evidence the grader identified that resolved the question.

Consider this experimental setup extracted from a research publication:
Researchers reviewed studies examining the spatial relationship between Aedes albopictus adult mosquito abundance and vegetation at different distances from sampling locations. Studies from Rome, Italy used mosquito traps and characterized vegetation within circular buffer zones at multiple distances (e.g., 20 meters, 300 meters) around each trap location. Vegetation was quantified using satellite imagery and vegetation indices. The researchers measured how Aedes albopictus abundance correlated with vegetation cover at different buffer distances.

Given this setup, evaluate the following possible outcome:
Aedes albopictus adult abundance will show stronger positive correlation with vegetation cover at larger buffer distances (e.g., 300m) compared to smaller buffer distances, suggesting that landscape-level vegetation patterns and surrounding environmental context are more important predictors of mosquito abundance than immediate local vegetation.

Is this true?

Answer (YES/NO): NO